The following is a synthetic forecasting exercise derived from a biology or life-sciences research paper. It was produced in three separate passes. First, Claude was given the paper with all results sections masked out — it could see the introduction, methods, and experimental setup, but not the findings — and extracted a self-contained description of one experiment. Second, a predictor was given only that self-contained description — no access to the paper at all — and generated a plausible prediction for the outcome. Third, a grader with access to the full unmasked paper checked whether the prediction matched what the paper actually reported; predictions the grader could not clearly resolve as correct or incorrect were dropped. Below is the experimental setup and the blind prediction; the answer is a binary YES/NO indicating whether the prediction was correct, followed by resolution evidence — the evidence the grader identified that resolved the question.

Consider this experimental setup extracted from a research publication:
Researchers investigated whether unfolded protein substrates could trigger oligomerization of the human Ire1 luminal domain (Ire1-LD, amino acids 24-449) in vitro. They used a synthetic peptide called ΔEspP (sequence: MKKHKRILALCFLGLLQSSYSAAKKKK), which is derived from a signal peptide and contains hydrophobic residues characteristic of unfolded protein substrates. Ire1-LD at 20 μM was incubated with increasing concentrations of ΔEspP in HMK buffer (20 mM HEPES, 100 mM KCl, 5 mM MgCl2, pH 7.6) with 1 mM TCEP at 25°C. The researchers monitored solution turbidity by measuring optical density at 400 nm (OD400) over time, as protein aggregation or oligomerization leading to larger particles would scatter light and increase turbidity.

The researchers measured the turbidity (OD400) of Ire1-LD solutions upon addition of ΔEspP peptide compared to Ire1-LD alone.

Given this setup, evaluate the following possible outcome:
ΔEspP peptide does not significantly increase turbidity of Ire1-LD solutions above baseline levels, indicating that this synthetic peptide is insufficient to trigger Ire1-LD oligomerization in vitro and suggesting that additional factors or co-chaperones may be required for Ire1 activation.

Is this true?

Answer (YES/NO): NO